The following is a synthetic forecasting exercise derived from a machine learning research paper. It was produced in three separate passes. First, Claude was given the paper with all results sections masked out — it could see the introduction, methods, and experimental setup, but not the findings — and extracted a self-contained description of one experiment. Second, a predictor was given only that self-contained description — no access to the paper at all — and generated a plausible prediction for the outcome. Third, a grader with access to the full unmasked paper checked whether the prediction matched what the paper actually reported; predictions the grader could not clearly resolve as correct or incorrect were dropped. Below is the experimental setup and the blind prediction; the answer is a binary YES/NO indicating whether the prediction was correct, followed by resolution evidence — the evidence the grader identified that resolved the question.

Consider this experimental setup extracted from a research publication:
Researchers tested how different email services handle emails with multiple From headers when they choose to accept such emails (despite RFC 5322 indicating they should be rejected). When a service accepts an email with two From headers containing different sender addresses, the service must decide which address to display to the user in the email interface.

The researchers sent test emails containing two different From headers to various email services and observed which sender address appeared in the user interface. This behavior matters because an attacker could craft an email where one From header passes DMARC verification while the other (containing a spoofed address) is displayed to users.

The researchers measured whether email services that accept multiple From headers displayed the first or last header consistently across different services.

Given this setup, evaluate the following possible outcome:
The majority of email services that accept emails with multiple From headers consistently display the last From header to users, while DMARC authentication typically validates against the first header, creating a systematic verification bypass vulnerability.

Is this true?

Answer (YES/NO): NO